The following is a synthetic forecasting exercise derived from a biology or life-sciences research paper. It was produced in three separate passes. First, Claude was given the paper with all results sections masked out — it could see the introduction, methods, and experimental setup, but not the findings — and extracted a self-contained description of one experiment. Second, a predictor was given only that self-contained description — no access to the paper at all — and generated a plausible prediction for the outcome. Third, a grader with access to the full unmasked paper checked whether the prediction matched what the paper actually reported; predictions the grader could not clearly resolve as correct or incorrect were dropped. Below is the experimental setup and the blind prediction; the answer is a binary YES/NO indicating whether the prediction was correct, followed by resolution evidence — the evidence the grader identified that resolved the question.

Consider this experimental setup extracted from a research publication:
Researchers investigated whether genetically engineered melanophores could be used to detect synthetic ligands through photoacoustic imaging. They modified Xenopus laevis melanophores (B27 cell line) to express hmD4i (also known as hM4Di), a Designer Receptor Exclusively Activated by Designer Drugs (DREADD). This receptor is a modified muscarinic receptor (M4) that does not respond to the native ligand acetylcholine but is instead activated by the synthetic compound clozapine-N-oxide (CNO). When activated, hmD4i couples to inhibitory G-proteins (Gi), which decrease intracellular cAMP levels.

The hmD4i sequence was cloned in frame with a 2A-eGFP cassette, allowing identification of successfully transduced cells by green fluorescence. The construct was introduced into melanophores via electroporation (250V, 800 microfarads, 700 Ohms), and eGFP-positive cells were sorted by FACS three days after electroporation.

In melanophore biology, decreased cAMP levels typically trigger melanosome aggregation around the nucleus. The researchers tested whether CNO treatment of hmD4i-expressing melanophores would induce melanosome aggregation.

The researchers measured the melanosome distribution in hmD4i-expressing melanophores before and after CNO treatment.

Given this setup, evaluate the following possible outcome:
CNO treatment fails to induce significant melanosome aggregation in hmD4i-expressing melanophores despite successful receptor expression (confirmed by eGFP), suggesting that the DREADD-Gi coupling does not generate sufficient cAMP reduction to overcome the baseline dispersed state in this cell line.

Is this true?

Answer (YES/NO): NO